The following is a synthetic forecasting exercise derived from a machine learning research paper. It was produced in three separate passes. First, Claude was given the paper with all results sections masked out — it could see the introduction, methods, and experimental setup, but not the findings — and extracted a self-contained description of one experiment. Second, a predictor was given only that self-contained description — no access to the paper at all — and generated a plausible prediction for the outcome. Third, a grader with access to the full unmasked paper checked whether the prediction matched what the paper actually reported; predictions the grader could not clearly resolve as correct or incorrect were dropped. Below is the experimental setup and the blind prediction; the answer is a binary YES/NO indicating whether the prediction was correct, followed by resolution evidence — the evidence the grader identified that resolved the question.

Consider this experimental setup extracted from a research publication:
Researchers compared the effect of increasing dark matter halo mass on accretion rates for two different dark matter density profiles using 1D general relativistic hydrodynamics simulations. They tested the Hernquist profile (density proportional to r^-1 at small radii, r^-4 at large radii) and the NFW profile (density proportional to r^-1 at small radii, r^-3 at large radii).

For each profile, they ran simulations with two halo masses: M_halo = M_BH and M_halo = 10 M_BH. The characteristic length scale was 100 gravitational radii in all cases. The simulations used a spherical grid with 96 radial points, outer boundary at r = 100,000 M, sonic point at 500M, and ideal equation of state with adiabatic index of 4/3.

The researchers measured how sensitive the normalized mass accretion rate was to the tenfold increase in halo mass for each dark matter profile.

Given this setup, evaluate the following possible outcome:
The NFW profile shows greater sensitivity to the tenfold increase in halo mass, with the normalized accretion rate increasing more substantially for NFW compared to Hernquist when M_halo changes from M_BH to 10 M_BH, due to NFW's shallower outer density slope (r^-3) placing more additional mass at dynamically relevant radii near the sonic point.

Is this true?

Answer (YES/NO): YES